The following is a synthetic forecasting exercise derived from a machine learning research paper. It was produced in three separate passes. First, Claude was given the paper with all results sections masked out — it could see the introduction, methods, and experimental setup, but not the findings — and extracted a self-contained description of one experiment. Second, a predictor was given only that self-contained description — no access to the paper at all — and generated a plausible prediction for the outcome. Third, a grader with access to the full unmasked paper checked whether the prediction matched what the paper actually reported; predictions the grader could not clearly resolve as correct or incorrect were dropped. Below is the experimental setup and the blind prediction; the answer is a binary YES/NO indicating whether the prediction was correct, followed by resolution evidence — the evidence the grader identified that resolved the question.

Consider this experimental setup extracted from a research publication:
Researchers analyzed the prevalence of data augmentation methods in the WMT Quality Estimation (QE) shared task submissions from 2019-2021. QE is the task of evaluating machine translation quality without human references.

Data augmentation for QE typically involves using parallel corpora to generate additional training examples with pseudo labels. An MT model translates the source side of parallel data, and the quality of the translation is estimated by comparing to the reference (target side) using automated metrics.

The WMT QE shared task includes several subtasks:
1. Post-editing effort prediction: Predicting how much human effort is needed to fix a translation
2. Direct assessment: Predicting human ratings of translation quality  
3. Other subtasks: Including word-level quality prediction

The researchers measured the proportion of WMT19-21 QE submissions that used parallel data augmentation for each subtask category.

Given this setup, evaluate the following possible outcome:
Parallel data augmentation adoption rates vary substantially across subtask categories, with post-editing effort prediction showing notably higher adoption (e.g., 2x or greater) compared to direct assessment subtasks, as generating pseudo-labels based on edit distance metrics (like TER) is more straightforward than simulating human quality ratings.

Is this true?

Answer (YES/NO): NO